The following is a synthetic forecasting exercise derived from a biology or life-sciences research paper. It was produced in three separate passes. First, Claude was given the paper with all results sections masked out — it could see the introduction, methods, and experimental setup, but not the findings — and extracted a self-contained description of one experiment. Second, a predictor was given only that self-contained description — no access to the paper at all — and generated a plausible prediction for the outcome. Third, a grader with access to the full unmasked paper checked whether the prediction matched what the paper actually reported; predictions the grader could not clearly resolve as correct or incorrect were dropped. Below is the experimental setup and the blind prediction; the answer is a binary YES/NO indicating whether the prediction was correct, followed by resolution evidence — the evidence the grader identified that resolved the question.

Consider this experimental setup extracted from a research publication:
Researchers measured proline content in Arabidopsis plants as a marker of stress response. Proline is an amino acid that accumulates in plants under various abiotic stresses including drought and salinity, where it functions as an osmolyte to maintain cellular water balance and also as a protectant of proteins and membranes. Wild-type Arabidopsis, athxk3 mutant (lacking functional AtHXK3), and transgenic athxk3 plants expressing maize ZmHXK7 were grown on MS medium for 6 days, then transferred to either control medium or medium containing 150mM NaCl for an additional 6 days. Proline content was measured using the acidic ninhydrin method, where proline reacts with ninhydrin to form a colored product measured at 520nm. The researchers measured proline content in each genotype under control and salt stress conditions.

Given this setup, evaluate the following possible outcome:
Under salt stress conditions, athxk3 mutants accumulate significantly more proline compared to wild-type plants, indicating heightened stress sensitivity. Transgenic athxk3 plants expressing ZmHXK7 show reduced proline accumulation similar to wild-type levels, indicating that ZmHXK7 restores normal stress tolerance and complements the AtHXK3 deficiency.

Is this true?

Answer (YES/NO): NO